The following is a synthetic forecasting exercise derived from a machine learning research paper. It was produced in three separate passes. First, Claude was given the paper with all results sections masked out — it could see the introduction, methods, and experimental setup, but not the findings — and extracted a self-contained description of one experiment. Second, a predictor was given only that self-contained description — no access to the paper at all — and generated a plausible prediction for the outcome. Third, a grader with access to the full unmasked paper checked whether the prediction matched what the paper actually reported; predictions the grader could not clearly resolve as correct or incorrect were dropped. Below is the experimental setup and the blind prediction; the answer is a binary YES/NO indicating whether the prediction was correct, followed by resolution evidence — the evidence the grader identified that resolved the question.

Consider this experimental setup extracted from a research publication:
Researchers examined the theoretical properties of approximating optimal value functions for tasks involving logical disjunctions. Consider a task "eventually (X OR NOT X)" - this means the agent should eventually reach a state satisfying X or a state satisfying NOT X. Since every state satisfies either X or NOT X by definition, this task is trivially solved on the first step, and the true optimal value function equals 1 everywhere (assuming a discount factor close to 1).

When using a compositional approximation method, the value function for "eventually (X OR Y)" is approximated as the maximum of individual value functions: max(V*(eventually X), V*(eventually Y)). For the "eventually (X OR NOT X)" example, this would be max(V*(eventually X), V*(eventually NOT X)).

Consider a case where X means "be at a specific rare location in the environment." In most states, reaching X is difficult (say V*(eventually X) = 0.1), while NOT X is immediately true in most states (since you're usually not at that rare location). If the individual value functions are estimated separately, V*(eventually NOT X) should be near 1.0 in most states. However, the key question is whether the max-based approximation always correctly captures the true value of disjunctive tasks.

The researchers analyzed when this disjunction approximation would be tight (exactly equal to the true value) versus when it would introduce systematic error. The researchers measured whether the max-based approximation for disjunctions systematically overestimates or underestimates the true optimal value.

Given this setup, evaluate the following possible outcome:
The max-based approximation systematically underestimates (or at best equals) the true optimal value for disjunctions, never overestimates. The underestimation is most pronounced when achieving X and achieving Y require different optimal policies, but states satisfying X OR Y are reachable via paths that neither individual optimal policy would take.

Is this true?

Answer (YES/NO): NO